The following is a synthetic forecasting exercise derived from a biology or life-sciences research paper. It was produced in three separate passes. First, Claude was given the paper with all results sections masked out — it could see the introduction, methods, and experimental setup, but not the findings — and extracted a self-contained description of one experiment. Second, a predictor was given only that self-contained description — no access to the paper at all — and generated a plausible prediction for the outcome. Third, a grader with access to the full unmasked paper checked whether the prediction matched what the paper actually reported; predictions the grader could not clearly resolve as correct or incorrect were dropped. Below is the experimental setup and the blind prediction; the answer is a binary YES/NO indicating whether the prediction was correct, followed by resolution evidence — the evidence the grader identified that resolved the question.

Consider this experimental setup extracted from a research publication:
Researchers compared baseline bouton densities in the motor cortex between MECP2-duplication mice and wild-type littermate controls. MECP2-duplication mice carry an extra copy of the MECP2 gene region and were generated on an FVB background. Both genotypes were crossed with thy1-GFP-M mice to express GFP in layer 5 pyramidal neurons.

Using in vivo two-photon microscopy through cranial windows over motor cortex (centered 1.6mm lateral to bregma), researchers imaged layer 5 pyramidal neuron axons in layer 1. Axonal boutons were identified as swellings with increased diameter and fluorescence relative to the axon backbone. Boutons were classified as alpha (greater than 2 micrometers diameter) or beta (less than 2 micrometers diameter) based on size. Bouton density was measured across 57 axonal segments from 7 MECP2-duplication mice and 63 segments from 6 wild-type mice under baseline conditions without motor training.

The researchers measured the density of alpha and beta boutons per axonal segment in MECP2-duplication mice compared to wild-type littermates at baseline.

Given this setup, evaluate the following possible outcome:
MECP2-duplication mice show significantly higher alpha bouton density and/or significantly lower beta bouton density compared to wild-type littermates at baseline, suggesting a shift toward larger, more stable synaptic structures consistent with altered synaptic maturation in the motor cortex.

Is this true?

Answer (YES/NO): NO